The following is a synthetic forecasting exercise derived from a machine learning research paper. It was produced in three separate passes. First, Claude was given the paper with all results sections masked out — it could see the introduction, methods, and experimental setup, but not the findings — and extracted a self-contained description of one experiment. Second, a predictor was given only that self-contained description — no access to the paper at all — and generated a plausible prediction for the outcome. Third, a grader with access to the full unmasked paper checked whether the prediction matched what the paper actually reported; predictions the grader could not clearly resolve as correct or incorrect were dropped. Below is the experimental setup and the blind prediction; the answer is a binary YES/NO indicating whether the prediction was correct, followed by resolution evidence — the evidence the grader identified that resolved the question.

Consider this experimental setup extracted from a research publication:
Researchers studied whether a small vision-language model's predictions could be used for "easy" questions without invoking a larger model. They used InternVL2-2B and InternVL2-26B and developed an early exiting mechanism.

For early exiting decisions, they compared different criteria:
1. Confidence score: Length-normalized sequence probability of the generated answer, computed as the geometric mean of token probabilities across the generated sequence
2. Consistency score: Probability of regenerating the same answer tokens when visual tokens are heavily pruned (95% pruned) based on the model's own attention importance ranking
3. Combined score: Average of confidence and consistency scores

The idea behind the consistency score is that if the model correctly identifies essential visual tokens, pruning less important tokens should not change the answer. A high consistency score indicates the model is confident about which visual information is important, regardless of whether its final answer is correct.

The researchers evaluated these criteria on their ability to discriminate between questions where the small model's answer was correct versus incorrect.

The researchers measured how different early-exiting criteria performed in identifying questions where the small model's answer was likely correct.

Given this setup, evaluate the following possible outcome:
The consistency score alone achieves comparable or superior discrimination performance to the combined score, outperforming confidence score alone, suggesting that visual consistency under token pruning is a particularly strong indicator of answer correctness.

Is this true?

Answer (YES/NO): NO